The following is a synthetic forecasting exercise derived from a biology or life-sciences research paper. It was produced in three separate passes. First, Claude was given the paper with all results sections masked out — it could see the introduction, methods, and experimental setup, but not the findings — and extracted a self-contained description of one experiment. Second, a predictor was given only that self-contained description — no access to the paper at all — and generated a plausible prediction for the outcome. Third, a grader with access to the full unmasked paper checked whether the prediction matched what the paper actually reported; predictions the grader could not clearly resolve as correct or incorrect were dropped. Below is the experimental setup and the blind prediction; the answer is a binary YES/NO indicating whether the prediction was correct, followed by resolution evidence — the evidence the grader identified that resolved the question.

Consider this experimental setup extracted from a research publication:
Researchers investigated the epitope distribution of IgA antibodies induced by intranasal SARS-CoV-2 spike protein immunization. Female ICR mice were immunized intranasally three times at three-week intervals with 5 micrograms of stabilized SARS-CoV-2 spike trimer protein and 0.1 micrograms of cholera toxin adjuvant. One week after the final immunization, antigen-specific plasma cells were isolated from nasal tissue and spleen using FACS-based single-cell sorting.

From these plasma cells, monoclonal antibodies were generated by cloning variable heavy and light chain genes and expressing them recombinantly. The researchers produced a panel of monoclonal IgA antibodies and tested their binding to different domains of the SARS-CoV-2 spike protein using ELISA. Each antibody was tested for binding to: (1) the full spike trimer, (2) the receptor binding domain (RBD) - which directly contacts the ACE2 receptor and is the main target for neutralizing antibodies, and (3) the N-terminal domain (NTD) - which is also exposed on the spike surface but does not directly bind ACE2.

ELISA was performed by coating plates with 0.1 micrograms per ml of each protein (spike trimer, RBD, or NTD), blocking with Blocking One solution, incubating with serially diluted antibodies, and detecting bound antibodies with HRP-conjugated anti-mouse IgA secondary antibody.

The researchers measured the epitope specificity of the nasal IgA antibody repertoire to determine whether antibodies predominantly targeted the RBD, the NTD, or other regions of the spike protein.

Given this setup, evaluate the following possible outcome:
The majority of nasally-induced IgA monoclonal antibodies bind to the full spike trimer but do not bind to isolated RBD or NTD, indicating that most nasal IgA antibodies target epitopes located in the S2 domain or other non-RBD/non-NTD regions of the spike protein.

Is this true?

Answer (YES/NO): NO